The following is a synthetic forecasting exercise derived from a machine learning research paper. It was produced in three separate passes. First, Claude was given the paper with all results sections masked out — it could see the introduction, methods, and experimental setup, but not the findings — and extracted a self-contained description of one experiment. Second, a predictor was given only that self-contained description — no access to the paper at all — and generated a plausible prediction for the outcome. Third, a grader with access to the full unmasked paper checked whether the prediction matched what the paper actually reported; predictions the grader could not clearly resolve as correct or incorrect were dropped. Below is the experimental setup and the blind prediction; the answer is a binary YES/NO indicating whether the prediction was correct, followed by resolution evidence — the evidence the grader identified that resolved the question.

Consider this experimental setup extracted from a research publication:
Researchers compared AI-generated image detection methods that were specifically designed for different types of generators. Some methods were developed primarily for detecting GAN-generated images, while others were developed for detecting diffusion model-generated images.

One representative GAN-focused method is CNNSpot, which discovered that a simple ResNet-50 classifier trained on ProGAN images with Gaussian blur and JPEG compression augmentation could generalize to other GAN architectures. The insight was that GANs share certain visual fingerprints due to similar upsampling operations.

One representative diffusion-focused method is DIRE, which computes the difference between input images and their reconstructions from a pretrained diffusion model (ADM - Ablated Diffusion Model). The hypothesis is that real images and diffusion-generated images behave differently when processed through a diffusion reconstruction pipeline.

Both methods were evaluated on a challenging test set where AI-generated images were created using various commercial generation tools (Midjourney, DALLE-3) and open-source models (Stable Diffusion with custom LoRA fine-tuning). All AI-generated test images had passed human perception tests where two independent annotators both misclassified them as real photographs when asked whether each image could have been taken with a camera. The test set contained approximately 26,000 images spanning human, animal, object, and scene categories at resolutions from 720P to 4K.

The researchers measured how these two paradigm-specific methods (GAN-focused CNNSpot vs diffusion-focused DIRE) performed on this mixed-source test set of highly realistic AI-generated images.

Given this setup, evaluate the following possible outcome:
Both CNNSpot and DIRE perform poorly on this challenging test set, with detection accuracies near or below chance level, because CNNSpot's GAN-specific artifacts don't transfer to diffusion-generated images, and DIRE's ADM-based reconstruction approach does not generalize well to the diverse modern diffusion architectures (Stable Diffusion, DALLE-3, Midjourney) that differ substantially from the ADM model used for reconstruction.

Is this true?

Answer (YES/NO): YES